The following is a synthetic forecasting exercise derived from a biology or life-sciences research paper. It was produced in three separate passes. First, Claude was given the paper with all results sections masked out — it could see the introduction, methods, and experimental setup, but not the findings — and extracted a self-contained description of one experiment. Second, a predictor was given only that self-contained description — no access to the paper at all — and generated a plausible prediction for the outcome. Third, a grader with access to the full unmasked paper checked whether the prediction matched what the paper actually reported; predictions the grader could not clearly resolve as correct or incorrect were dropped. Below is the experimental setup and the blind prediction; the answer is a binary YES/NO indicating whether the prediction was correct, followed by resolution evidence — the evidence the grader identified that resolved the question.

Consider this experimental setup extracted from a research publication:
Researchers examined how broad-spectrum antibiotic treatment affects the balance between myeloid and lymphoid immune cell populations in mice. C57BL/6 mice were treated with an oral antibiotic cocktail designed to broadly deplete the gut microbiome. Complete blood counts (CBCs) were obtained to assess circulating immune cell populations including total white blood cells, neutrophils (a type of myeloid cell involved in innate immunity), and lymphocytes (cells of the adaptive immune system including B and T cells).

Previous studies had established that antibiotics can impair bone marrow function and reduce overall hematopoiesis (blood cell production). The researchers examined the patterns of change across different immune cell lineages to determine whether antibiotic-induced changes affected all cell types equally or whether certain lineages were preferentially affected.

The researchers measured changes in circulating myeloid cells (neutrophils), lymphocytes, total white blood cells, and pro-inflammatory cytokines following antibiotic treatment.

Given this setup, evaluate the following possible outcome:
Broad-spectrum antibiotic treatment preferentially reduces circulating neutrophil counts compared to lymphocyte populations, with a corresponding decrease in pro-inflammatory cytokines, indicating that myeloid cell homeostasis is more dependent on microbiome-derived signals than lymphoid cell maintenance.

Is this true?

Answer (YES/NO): NO